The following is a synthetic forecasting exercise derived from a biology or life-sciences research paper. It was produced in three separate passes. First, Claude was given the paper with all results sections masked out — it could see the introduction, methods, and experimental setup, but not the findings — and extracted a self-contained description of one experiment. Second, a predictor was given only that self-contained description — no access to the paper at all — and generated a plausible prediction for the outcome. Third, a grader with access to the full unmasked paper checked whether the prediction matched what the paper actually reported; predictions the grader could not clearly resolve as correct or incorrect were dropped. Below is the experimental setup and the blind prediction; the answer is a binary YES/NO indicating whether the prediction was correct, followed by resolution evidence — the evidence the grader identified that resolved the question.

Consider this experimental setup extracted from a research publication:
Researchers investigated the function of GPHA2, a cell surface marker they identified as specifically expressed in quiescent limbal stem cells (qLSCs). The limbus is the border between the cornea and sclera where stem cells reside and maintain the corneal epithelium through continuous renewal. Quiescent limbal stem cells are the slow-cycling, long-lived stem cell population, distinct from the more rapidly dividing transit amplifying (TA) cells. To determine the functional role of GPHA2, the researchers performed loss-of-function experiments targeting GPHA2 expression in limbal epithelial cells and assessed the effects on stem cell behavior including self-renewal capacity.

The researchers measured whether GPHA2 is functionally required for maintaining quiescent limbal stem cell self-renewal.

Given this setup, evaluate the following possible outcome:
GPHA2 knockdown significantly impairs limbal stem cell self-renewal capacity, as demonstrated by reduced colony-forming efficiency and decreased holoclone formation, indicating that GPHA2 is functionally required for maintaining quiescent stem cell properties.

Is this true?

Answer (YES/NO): YES